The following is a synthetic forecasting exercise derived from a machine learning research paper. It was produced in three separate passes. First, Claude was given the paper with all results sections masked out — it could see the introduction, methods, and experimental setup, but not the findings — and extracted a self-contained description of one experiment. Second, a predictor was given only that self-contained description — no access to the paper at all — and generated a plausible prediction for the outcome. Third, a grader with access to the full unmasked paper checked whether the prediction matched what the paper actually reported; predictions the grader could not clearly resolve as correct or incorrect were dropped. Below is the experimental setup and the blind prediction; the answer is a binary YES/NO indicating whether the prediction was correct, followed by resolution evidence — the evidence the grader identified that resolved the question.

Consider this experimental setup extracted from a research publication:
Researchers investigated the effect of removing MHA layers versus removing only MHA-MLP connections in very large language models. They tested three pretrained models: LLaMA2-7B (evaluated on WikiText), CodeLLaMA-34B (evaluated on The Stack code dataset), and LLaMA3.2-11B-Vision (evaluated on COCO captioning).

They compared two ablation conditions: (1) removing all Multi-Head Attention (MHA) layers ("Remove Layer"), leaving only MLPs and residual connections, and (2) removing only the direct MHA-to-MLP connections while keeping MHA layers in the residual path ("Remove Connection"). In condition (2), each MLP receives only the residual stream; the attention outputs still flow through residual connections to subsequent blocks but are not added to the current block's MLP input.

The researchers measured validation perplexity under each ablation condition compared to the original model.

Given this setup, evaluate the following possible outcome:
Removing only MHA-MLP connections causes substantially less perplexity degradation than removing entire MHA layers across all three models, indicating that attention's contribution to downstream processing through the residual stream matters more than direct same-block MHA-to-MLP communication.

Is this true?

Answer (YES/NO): YES